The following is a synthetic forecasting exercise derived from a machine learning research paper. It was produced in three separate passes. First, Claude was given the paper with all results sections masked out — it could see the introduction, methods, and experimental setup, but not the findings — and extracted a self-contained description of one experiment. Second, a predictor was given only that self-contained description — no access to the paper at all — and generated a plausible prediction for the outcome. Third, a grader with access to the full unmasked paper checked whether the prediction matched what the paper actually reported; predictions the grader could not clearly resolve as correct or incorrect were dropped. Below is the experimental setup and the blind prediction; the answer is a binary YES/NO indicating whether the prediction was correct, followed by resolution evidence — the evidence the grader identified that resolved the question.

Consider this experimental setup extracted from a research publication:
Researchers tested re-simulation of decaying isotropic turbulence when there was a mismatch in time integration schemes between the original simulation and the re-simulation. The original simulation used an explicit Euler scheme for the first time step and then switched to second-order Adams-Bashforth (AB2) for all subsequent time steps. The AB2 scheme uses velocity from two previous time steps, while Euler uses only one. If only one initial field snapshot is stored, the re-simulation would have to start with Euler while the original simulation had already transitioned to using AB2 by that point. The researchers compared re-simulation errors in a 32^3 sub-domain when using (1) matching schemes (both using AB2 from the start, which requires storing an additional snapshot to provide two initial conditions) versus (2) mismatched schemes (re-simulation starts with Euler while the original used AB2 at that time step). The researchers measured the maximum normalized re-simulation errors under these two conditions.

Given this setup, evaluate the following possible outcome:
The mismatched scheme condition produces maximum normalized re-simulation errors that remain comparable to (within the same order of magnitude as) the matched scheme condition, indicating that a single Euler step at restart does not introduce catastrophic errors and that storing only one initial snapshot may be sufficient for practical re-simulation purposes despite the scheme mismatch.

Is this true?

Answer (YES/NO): NO